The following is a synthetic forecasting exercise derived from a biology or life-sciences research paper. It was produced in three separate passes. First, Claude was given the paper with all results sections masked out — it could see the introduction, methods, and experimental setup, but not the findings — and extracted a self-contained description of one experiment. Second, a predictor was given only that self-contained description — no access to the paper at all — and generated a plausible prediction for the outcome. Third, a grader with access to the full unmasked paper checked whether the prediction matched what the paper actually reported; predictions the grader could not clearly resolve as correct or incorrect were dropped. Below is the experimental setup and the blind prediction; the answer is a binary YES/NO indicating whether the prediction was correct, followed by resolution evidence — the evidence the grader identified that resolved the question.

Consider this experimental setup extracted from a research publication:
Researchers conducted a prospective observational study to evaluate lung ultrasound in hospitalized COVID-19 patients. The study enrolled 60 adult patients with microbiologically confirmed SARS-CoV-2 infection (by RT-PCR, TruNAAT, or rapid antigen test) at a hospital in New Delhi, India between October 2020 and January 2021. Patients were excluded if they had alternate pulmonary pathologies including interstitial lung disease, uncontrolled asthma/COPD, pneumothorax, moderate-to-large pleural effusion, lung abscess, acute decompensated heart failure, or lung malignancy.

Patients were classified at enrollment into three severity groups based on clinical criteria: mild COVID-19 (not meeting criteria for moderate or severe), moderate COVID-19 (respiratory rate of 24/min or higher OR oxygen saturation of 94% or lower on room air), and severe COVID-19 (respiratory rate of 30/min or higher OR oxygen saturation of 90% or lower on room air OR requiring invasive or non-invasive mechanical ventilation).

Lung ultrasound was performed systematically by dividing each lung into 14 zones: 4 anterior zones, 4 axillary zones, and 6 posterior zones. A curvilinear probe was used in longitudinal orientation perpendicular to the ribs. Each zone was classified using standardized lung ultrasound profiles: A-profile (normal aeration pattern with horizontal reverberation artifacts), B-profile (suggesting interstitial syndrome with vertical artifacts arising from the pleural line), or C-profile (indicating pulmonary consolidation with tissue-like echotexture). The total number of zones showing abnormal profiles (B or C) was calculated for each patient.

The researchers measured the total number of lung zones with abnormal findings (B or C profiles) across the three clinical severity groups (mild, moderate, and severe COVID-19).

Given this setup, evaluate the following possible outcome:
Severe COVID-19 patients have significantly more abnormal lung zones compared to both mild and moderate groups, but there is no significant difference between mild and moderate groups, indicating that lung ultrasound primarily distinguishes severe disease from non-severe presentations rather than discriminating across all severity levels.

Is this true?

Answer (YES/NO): NO